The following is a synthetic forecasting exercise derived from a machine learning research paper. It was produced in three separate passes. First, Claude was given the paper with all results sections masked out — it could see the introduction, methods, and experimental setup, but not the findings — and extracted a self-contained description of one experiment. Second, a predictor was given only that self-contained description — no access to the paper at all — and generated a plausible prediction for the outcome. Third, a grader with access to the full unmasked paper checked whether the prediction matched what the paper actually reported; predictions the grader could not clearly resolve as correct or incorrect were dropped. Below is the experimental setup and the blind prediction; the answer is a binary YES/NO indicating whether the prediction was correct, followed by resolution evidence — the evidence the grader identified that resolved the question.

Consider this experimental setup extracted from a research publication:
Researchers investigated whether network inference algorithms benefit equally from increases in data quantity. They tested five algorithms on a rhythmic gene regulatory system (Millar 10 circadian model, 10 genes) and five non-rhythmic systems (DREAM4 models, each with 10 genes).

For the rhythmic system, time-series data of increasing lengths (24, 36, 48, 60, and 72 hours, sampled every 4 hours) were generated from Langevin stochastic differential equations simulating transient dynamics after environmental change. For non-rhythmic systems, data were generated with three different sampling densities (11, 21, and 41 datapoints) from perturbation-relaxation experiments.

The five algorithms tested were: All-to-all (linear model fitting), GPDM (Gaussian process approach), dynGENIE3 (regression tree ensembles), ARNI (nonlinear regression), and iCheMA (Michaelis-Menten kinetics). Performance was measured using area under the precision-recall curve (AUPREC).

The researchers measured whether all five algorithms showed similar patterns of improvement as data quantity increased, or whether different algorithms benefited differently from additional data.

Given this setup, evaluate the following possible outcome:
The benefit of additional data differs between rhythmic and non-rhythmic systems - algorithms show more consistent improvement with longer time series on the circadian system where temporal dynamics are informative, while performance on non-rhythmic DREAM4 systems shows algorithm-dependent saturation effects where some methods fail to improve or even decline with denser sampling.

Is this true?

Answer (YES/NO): NO